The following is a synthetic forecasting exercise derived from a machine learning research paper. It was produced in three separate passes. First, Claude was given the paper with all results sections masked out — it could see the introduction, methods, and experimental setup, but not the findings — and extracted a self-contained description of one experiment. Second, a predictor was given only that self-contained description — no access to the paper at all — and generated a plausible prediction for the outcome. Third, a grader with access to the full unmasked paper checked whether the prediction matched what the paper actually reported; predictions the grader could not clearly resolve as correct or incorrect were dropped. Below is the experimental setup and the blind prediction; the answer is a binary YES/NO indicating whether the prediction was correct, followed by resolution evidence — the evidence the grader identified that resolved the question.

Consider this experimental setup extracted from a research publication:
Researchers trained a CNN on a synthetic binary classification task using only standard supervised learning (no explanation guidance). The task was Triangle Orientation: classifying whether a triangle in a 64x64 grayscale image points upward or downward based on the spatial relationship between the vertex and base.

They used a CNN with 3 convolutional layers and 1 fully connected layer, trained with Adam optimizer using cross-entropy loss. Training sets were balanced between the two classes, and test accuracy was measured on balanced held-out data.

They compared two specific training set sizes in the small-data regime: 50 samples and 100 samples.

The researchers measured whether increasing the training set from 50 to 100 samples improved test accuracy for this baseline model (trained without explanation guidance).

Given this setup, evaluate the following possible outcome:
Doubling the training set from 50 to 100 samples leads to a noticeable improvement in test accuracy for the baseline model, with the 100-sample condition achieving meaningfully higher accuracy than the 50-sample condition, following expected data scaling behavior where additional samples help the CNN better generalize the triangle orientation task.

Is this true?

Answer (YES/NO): NO